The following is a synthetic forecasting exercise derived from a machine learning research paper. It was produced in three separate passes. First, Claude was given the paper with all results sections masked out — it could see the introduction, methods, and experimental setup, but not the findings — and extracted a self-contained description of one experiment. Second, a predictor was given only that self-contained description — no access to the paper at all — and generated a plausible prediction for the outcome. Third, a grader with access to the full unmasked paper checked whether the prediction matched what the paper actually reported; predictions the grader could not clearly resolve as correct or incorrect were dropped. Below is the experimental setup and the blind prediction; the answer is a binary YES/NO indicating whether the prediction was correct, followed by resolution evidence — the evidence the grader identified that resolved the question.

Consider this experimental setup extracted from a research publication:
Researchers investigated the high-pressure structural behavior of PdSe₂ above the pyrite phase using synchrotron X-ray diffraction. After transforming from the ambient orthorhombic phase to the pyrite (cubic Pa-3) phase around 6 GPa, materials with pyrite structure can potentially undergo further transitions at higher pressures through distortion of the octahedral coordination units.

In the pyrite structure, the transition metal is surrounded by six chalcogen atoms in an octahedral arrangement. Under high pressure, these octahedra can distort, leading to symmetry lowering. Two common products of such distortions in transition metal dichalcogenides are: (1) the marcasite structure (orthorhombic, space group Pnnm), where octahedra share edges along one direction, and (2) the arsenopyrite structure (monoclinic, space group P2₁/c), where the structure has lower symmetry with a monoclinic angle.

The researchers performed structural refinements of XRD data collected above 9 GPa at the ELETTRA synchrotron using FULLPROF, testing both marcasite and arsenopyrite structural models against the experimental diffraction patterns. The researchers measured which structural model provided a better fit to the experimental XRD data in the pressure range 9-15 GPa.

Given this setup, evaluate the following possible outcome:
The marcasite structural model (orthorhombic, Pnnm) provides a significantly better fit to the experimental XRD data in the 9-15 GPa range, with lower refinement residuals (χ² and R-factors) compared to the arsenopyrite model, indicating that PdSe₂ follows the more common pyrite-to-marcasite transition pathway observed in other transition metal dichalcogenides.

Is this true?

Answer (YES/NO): NO